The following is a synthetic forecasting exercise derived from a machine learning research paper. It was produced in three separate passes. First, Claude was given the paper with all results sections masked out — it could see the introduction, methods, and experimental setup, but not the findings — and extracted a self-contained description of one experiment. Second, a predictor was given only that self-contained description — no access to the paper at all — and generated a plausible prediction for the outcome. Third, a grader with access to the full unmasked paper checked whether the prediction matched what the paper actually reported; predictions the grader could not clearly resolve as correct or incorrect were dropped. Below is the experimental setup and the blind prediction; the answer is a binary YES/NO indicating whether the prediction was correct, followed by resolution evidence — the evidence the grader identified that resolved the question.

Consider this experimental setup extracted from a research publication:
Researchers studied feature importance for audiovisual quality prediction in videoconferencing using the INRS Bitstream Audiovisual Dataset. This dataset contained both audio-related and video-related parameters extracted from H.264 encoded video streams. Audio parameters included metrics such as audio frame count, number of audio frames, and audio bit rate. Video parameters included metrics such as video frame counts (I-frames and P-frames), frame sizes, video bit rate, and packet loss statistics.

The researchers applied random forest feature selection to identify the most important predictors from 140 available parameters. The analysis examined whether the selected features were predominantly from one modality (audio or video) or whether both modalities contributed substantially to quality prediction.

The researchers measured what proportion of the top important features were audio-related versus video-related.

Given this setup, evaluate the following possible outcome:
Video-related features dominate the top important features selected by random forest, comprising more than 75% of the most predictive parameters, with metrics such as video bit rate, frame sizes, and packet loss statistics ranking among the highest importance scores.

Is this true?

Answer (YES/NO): NO